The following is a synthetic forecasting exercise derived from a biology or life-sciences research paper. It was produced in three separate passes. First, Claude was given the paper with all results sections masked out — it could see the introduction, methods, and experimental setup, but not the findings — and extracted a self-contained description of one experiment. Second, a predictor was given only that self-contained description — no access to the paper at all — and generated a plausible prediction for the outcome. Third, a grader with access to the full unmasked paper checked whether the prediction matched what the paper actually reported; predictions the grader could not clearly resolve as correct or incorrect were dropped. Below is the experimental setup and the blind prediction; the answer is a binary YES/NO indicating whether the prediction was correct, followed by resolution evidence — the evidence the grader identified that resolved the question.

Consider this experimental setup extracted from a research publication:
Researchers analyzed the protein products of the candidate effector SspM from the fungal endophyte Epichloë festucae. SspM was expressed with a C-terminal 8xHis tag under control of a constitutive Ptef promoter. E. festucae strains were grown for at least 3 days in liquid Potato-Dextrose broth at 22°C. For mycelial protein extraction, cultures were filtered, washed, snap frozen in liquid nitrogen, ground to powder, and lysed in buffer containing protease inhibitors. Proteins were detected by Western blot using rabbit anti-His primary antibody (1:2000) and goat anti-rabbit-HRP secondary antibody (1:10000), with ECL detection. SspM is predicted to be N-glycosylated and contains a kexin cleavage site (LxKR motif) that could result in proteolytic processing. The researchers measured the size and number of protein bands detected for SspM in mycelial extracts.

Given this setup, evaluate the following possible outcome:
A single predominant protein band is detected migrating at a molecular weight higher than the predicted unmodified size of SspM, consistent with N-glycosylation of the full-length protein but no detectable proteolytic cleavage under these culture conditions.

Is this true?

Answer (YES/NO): NO